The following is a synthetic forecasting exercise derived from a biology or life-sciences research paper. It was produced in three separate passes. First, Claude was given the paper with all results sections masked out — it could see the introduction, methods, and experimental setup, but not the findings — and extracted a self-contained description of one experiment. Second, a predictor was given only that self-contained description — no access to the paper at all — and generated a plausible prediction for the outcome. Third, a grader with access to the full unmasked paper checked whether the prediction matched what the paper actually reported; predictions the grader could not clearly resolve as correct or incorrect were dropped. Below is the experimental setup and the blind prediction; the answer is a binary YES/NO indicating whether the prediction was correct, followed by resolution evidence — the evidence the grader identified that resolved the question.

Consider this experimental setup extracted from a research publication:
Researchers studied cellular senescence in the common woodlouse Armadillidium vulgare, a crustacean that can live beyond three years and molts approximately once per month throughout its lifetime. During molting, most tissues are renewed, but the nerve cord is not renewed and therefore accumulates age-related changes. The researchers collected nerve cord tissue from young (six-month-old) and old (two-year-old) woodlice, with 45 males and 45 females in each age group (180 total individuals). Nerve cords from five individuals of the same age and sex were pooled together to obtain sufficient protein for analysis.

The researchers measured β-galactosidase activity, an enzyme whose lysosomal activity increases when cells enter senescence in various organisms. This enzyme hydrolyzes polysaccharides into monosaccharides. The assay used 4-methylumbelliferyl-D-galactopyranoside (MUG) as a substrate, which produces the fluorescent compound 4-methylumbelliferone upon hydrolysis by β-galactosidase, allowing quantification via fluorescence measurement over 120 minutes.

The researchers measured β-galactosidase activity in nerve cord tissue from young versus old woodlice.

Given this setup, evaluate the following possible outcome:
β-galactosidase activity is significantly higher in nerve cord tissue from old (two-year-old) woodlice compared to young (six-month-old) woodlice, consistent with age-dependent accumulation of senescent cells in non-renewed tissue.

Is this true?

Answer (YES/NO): YES